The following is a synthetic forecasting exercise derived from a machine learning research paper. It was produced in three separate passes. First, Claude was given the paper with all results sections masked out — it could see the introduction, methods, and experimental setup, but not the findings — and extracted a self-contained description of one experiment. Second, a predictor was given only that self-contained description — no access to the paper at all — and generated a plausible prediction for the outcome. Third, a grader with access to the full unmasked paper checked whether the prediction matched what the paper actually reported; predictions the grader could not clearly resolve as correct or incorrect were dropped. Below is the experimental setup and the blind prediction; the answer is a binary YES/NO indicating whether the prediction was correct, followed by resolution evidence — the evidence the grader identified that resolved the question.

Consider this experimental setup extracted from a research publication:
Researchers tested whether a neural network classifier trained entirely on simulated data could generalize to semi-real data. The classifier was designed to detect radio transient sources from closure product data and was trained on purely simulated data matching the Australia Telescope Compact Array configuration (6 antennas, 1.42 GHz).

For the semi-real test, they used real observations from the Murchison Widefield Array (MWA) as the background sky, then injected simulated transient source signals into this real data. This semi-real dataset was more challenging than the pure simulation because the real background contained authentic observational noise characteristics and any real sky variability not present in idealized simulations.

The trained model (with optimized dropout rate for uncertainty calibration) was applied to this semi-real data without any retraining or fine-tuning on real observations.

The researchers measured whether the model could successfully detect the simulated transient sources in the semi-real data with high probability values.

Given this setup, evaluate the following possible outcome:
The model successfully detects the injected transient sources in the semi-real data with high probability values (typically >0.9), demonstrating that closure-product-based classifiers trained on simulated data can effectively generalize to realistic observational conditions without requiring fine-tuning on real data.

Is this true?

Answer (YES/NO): NO